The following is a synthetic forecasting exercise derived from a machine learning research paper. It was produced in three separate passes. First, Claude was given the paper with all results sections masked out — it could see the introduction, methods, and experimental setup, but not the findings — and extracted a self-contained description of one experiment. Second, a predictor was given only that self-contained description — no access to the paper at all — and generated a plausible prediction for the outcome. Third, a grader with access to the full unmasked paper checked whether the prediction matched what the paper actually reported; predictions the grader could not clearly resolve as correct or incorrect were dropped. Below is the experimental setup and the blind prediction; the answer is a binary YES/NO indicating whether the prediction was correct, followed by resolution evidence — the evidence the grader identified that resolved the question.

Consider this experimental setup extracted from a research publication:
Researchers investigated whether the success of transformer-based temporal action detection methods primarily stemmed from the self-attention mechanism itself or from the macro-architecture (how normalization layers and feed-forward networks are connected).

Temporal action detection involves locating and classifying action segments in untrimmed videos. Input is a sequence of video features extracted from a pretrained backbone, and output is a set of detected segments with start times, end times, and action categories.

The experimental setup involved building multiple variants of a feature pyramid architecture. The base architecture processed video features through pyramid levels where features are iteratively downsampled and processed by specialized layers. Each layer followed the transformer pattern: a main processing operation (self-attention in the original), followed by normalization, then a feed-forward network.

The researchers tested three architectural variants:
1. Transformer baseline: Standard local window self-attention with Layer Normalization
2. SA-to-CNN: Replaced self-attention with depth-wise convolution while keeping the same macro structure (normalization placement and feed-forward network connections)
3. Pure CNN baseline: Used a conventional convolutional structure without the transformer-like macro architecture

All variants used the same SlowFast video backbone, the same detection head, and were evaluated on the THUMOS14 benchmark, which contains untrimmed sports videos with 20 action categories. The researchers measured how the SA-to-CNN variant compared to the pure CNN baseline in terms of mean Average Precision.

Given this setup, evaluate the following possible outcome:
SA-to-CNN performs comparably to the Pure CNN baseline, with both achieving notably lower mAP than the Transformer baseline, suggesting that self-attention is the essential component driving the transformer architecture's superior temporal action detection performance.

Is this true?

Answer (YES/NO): NO